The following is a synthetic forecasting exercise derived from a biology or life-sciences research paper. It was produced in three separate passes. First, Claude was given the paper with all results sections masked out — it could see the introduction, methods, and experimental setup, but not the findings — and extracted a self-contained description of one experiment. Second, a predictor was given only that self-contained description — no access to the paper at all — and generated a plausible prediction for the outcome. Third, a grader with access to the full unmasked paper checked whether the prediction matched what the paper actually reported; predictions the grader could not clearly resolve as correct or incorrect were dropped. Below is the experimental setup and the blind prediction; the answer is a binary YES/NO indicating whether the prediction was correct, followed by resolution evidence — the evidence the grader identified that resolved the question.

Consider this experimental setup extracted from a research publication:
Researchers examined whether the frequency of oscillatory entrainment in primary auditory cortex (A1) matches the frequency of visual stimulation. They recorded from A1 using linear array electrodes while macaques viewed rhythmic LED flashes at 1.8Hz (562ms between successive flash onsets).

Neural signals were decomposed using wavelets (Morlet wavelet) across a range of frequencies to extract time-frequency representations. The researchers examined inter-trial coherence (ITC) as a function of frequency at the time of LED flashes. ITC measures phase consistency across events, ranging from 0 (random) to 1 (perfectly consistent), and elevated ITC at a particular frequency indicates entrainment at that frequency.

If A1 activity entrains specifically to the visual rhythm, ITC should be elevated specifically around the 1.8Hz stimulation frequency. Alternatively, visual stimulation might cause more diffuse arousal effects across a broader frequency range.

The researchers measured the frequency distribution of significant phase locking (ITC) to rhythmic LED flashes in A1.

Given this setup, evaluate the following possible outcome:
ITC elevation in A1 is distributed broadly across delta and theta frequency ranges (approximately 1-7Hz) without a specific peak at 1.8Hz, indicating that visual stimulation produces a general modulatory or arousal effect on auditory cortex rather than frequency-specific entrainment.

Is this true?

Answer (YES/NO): NO